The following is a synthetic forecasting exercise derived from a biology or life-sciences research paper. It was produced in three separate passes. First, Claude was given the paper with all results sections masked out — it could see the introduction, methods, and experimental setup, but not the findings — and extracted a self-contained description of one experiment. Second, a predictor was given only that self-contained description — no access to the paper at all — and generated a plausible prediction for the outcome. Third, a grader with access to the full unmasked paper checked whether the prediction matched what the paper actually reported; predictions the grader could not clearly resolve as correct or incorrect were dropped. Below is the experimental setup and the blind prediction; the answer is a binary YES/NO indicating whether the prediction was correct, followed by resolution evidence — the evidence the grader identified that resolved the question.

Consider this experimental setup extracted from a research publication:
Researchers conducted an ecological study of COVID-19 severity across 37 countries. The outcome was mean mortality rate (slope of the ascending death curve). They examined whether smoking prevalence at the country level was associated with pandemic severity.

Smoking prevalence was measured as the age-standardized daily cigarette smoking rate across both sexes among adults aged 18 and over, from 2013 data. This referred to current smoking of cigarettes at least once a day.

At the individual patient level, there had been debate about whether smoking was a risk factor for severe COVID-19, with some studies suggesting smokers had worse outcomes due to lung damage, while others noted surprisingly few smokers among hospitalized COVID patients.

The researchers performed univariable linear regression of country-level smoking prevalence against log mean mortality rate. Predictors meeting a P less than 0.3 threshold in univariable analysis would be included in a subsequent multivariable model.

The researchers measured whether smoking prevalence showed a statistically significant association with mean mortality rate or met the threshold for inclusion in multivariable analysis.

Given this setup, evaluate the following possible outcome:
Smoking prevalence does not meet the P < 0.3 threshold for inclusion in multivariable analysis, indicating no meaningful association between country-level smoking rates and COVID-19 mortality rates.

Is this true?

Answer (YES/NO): YES